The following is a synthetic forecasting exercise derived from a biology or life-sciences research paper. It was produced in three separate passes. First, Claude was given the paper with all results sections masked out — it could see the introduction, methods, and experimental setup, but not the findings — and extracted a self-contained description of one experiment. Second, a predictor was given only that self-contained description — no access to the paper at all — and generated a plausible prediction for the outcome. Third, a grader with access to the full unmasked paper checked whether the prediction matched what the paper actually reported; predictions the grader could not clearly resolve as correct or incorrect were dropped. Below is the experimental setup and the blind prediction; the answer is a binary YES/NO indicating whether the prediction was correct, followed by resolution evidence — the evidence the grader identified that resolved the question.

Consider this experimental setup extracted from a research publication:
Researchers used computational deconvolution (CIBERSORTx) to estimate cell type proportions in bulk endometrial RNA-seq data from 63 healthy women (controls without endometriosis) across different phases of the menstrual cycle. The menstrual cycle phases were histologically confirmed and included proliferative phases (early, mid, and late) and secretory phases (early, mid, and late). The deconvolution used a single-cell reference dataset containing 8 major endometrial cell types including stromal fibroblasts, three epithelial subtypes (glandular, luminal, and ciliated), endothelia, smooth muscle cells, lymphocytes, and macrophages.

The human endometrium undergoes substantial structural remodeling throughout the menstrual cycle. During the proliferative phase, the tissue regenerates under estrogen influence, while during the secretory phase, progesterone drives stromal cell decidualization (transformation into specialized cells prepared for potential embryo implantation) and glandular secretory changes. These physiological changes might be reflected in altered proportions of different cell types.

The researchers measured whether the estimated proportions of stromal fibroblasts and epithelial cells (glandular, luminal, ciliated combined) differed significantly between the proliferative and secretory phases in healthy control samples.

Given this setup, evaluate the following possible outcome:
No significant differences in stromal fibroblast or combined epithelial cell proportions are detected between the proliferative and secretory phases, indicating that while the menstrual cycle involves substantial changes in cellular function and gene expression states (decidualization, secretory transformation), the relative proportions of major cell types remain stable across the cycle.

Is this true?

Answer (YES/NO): NO